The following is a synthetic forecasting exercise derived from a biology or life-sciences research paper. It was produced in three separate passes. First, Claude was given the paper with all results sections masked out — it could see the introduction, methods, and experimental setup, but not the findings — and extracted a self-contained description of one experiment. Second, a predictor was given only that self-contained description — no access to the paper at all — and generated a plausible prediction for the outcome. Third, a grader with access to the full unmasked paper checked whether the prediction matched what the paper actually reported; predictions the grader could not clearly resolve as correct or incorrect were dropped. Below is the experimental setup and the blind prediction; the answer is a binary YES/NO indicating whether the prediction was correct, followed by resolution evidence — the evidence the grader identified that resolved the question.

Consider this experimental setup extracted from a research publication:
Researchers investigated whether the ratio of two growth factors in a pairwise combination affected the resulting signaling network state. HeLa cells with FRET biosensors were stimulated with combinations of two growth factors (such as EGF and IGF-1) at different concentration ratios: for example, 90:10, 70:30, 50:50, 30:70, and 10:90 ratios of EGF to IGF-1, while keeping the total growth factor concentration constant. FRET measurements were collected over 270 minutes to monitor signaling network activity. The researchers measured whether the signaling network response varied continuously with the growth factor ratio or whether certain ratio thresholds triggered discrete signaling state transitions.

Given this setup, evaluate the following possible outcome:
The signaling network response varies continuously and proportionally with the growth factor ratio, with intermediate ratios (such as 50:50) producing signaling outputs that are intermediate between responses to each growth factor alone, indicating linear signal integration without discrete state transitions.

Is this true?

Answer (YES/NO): NO